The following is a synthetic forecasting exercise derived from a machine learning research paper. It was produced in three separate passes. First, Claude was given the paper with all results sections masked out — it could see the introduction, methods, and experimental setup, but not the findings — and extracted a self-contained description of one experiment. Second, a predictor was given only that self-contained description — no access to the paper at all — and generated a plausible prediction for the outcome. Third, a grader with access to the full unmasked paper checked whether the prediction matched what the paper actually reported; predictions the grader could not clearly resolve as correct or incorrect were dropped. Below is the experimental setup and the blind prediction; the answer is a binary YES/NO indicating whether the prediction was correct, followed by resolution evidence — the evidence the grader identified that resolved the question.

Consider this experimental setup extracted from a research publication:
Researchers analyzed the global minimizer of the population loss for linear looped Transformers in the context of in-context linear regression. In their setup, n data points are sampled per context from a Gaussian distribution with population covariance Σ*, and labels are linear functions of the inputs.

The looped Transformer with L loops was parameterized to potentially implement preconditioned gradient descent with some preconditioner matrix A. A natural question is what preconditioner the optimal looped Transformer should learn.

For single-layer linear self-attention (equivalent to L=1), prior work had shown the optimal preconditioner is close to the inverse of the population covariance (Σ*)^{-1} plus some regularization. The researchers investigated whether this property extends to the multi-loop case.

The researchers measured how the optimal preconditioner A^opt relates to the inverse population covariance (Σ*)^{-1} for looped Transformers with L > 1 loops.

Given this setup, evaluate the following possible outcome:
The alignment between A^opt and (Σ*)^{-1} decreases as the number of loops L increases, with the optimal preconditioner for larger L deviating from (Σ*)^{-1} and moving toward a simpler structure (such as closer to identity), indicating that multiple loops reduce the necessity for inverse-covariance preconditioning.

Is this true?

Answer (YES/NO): NO